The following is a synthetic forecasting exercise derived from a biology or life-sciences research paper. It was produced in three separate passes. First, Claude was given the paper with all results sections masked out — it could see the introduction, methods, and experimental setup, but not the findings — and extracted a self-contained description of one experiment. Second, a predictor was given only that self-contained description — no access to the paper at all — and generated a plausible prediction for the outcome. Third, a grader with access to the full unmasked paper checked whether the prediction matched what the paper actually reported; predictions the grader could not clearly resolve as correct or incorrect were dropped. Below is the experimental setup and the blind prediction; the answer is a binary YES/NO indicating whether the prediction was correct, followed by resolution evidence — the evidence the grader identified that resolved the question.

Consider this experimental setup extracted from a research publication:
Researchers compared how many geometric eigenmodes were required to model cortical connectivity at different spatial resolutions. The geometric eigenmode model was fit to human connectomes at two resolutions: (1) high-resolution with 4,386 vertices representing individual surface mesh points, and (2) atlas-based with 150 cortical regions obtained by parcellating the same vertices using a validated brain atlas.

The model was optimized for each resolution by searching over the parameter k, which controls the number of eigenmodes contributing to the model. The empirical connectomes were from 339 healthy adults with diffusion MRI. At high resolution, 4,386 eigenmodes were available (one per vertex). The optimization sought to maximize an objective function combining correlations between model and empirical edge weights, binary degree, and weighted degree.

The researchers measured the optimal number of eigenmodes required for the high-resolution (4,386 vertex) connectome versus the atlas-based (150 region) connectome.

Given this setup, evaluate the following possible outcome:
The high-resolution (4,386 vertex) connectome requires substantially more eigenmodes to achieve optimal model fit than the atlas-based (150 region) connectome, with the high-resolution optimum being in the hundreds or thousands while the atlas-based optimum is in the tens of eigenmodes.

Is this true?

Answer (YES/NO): YES